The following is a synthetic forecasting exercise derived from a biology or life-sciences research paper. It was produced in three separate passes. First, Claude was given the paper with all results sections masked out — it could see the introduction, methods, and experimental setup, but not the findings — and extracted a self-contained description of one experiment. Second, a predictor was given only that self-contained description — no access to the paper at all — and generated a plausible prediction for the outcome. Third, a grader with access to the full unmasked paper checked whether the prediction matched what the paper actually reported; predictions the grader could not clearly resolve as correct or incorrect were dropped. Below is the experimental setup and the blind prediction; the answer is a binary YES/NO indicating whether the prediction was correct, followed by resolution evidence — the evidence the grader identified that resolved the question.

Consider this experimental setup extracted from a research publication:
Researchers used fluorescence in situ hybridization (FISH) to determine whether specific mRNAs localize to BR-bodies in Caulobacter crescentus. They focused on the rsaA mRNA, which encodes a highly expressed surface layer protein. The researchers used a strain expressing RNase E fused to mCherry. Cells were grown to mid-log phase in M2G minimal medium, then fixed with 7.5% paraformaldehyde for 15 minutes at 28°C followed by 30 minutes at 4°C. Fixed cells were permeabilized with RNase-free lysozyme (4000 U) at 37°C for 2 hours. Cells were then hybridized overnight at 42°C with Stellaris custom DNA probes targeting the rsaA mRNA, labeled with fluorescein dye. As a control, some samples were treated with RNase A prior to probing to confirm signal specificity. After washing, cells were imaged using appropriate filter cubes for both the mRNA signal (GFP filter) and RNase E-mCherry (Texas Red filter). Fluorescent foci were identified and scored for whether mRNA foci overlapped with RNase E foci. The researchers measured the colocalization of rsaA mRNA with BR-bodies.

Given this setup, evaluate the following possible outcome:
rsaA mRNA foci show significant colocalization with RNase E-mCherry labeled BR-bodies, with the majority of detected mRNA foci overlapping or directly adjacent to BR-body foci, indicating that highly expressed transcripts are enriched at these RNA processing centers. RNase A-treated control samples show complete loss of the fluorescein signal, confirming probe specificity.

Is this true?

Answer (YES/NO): NO